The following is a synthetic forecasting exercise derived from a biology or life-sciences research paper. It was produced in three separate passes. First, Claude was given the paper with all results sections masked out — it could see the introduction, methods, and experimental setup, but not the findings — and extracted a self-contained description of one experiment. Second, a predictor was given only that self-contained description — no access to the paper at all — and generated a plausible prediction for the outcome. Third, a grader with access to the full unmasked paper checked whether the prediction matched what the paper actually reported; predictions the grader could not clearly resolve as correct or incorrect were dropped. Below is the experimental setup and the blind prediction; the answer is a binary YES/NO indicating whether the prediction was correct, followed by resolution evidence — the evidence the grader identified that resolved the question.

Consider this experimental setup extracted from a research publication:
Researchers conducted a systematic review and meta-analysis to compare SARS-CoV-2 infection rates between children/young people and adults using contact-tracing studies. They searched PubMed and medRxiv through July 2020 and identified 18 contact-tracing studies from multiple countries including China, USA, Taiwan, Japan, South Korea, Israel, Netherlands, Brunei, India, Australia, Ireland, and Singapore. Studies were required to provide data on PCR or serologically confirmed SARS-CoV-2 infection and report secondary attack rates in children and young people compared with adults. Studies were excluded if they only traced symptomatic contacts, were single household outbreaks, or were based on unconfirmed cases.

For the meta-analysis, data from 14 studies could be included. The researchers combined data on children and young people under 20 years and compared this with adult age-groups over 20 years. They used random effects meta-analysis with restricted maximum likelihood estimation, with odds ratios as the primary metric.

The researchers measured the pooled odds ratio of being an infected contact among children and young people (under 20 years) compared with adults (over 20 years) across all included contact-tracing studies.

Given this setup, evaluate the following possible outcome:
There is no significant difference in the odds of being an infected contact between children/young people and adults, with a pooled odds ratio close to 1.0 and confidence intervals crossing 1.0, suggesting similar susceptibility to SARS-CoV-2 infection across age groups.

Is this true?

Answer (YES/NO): NO